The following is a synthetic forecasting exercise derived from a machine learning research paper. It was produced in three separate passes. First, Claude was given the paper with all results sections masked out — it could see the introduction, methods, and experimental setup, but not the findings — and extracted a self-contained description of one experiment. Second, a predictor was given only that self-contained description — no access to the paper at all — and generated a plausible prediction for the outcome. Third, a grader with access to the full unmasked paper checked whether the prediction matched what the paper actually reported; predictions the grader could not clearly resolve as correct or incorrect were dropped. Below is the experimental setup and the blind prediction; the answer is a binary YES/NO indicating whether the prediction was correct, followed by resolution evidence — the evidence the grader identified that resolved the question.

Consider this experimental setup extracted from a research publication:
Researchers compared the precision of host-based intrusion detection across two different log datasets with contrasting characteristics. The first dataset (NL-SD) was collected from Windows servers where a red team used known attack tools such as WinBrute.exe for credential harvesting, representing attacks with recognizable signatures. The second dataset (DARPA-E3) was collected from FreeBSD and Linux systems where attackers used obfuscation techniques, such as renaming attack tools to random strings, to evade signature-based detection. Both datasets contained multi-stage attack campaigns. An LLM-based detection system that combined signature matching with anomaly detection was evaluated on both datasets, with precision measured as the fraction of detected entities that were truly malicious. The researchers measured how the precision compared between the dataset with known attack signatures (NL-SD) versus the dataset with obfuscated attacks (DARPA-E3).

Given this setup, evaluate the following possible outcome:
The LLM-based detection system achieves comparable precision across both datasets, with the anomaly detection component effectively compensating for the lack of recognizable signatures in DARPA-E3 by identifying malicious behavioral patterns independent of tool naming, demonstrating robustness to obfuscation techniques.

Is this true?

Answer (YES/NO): NO